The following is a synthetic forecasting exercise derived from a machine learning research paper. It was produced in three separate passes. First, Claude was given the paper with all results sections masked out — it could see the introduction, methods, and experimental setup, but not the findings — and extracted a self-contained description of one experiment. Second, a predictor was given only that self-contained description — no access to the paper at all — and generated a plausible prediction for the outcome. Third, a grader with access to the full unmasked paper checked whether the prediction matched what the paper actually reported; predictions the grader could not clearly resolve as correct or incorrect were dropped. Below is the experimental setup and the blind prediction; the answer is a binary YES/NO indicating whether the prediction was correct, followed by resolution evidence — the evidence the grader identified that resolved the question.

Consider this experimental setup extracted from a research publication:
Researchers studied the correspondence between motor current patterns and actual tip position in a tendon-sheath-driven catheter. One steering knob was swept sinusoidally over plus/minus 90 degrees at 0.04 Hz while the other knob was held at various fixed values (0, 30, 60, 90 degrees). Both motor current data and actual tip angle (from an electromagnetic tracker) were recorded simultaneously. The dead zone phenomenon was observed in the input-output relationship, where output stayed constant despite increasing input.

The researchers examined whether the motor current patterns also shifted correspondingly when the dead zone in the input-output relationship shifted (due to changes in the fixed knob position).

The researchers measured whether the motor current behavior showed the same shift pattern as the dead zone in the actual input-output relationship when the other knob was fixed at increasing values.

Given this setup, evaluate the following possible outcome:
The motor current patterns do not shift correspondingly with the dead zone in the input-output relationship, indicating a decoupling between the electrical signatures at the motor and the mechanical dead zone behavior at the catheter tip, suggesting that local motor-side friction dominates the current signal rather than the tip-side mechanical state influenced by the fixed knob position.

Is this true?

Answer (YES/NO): NO